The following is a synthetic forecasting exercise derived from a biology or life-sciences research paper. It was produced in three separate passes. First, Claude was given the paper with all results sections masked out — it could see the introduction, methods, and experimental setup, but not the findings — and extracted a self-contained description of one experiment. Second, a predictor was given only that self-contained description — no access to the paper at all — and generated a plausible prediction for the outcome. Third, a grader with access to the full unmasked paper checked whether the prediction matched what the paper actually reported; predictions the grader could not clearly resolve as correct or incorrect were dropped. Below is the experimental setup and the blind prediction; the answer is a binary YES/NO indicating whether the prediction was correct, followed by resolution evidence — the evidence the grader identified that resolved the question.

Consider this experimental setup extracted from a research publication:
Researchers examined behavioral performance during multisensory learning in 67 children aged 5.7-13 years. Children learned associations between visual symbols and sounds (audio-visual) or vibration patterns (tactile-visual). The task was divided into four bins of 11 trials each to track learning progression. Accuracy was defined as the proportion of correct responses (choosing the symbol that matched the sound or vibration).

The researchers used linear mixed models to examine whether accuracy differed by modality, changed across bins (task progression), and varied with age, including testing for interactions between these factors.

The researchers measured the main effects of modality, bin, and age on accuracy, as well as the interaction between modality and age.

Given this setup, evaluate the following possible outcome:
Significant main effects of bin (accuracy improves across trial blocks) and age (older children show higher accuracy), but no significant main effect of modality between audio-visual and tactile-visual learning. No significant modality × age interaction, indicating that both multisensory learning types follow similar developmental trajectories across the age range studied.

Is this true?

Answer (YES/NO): NO